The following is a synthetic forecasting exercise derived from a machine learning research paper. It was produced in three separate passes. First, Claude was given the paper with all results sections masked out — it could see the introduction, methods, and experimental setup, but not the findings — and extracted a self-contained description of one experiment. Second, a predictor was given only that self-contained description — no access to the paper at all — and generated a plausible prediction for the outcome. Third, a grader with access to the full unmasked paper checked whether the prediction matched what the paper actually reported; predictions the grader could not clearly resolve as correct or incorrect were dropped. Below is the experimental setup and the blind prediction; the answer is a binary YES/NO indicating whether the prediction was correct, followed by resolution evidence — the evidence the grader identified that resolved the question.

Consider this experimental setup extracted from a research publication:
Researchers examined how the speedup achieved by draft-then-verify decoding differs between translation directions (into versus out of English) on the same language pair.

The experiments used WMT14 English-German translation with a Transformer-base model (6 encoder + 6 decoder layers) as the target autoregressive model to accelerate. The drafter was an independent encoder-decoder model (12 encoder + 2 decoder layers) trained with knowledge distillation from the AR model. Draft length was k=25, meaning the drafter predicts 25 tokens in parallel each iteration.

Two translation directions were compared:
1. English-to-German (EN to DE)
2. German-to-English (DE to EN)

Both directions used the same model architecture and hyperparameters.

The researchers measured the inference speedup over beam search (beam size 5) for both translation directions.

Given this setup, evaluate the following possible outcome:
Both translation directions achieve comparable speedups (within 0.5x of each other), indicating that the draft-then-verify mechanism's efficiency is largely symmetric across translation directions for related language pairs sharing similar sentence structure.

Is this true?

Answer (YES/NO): YES